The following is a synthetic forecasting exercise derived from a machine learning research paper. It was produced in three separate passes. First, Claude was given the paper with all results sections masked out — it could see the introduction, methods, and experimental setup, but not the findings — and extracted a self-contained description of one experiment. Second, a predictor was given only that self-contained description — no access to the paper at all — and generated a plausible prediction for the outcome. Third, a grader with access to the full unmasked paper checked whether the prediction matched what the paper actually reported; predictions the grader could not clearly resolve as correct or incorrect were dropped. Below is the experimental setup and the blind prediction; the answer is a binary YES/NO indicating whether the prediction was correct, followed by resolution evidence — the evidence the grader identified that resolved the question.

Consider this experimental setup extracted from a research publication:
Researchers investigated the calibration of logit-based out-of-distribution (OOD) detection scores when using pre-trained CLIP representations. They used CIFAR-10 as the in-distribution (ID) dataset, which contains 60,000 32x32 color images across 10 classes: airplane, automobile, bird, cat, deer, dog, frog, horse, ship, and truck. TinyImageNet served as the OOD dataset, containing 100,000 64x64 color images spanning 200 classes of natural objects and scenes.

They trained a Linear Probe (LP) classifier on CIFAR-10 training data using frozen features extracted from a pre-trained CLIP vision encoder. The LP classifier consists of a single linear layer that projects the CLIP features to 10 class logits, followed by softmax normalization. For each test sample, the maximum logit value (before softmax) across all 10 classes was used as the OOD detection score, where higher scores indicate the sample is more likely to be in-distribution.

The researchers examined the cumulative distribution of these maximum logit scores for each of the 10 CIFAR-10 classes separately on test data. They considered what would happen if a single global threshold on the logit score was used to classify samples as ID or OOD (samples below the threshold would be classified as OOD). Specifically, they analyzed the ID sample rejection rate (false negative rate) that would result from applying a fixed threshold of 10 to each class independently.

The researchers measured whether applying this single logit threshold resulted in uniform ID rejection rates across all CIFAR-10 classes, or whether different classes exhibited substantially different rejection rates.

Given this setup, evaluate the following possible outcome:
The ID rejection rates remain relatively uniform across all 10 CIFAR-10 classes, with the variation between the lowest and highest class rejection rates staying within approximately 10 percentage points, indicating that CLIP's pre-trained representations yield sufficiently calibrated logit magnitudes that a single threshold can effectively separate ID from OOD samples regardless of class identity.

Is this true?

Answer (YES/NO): NO